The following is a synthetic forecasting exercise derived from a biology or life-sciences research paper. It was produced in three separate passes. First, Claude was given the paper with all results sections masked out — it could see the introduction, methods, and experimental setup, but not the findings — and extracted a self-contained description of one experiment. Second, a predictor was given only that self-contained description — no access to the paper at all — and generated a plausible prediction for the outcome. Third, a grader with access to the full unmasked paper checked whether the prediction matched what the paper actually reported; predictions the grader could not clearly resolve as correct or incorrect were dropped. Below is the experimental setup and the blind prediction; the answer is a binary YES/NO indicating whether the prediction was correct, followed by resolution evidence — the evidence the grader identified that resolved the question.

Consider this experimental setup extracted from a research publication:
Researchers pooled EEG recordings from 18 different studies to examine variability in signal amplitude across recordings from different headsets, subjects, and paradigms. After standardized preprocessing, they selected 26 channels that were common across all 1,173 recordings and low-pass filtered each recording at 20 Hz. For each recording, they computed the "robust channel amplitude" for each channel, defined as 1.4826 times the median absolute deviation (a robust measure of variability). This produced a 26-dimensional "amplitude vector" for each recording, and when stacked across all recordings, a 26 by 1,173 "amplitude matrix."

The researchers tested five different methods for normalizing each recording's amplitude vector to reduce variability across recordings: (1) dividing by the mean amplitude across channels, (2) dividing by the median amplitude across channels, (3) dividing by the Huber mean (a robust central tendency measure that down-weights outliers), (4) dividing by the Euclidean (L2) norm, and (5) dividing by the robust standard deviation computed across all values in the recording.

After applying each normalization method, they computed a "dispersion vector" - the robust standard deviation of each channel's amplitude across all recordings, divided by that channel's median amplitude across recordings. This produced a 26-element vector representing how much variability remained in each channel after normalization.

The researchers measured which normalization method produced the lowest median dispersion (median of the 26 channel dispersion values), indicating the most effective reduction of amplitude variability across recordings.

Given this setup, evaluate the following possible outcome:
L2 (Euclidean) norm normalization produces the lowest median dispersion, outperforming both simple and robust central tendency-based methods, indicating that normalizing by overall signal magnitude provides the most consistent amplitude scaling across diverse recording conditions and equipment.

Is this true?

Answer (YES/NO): NO